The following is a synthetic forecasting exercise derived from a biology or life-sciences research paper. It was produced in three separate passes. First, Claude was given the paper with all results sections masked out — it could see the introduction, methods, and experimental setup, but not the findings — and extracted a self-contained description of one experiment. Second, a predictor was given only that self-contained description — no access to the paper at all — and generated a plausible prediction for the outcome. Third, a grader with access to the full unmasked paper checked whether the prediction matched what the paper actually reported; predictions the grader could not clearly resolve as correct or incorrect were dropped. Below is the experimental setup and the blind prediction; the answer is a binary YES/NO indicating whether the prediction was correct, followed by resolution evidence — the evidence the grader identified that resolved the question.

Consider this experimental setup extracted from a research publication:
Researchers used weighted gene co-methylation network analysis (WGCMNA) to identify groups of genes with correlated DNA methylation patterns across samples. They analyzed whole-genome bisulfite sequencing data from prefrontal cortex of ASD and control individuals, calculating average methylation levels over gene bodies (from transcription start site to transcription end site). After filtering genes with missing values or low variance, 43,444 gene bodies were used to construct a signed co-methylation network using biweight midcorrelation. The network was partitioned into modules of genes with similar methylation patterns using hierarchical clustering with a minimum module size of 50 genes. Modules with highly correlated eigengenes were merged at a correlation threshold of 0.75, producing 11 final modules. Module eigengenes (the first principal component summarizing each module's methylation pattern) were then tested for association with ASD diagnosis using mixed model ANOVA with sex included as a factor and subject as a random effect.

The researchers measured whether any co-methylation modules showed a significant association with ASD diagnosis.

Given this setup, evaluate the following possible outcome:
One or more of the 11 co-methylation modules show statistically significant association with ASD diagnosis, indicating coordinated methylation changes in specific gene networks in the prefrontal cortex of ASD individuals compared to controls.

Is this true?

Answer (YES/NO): NO